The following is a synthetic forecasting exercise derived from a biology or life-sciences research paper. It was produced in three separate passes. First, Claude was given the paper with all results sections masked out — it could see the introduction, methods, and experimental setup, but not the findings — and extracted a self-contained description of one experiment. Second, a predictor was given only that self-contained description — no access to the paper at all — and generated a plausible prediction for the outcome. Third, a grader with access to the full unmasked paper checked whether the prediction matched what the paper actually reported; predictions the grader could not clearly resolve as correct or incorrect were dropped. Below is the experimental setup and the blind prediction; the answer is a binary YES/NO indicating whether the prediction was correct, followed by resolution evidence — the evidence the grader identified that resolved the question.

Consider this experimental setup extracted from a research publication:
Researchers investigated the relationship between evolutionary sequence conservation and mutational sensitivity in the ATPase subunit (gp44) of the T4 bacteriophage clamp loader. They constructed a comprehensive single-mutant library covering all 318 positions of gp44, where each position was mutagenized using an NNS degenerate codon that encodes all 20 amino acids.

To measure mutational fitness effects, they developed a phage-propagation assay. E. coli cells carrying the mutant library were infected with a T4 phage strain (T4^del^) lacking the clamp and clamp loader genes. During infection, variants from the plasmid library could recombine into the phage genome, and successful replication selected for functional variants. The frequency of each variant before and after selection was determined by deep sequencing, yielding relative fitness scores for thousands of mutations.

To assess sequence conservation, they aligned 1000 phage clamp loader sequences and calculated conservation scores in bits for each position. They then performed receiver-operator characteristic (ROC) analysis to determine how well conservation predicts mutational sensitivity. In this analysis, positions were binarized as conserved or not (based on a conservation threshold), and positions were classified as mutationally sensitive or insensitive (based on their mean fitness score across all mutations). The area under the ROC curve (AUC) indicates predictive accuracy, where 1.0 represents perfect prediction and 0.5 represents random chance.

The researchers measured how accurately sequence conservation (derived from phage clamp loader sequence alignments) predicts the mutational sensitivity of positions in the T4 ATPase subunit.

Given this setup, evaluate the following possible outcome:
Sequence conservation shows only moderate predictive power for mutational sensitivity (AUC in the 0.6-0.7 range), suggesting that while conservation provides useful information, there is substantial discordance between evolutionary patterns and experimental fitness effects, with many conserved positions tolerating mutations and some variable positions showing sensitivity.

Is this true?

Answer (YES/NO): NO